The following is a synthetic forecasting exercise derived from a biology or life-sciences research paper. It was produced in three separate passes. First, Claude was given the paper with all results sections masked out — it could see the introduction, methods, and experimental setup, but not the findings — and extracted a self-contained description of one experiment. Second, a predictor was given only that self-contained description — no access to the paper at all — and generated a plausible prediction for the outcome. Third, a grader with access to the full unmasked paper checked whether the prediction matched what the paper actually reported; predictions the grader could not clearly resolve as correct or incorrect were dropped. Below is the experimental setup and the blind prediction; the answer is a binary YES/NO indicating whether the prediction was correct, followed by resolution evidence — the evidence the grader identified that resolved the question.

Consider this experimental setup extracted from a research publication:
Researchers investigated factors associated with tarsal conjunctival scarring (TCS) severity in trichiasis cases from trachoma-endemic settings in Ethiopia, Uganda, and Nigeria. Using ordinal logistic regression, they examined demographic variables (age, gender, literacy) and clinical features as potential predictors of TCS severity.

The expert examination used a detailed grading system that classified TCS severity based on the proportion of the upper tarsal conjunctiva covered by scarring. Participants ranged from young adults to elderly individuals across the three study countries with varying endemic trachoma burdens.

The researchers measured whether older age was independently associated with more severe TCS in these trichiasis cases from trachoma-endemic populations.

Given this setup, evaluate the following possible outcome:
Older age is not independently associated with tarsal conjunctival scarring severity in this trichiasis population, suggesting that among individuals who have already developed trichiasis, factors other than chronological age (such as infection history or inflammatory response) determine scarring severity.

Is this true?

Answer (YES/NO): NO